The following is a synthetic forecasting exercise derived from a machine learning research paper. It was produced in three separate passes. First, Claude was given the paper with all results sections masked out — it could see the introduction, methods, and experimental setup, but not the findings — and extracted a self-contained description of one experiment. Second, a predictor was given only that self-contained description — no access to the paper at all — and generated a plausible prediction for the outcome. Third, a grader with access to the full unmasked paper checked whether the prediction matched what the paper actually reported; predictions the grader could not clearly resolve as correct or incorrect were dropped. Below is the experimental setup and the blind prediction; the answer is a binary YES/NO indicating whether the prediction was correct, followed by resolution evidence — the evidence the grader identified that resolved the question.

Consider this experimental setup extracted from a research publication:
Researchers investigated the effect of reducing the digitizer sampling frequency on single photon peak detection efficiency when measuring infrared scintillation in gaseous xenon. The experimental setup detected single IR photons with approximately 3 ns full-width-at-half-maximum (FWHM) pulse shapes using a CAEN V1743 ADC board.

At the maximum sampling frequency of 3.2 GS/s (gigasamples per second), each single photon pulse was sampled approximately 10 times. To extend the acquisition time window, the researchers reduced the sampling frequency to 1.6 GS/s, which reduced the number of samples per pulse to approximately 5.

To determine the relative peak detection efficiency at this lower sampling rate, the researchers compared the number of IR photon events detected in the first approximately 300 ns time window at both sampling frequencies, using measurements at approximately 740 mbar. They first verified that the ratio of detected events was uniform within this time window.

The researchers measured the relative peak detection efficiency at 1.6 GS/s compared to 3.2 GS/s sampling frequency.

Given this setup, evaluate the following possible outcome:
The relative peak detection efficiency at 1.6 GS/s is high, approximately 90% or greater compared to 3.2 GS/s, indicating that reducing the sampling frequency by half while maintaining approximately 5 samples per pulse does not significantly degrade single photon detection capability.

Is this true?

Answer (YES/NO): YES